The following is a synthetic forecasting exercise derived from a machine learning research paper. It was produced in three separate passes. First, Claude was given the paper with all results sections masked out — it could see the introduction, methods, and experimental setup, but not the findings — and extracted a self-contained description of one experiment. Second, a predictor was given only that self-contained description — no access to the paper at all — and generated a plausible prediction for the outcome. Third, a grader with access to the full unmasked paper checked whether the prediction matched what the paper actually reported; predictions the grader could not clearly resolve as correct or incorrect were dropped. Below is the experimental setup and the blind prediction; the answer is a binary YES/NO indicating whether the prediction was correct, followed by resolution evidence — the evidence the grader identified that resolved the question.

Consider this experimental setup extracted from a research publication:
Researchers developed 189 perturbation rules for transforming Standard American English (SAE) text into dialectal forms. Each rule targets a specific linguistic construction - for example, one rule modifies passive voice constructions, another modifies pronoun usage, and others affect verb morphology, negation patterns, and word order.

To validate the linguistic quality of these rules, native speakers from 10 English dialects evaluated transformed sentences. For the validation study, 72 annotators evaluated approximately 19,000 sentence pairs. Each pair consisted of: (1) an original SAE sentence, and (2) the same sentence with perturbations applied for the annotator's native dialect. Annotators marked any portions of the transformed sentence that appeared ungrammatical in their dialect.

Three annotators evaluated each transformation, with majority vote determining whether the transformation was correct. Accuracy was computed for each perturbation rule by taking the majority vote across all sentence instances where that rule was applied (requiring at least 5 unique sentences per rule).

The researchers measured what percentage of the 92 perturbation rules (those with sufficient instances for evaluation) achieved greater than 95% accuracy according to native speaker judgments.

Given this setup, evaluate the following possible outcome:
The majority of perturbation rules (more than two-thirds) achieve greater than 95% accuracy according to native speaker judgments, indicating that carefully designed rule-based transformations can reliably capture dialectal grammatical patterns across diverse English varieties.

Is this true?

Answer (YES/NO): YES